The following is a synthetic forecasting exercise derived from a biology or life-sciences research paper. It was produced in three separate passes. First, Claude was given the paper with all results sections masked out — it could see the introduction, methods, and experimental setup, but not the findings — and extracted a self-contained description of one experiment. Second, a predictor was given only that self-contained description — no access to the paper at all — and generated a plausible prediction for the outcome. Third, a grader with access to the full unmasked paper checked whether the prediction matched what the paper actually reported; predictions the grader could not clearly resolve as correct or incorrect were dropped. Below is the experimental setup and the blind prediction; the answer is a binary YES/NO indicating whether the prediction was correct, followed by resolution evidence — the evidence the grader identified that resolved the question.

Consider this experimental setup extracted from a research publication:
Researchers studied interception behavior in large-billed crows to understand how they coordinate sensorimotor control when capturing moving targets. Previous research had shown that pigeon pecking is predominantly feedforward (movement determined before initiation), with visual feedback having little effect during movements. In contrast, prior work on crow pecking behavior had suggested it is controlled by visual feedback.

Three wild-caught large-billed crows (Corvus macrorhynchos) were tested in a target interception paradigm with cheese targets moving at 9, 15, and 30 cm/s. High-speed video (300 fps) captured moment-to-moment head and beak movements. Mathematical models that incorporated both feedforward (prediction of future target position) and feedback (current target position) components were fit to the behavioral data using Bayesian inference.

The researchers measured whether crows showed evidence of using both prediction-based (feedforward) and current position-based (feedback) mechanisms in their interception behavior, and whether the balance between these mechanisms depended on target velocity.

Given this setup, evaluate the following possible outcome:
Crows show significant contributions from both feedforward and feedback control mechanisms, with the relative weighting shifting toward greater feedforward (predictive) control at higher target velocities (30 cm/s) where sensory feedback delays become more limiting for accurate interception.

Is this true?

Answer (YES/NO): YES